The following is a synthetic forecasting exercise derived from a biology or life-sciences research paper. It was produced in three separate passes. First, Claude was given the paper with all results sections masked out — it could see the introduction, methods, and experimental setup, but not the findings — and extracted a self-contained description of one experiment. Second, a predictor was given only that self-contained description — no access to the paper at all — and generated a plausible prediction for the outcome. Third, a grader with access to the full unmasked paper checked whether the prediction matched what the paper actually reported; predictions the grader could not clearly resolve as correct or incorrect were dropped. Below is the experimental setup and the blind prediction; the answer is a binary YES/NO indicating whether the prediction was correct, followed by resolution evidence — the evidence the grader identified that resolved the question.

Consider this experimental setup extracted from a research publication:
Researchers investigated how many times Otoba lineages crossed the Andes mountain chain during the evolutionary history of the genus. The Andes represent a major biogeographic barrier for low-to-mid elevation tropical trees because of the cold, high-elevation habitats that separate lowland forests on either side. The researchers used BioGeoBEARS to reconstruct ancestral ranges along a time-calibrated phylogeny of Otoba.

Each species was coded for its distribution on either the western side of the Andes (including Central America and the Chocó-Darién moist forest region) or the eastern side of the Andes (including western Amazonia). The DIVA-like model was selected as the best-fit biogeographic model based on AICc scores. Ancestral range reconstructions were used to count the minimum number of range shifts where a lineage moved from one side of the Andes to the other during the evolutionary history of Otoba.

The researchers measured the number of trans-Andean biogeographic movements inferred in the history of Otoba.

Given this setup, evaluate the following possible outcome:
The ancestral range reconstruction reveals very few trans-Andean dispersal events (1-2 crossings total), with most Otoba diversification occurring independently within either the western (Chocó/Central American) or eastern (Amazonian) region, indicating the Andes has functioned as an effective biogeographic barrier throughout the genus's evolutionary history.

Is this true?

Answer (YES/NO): YES